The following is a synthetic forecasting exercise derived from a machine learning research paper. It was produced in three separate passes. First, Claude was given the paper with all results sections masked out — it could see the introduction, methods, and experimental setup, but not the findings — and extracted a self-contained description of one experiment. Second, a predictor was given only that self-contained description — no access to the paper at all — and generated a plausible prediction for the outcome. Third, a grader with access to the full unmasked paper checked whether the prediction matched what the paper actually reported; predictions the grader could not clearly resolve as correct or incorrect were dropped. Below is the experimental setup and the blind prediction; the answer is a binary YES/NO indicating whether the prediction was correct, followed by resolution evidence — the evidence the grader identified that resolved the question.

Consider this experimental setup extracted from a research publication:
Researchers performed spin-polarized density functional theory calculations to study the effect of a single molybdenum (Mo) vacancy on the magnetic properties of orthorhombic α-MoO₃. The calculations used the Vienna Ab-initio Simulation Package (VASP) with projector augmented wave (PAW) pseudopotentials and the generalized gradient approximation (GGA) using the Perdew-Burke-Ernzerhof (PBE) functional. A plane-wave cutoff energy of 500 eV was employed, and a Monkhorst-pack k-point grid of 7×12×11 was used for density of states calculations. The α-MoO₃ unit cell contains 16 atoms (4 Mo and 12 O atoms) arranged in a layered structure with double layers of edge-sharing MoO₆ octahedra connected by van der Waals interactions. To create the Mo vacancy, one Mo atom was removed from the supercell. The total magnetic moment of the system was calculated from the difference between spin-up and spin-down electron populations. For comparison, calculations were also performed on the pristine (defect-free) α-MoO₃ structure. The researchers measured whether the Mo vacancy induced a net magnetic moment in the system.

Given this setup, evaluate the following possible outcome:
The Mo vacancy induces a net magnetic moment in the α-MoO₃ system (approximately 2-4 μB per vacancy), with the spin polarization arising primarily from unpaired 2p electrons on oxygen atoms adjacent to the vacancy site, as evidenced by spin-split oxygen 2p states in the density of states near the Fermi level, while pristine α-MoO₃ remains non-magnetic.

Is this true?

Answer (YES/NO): NO